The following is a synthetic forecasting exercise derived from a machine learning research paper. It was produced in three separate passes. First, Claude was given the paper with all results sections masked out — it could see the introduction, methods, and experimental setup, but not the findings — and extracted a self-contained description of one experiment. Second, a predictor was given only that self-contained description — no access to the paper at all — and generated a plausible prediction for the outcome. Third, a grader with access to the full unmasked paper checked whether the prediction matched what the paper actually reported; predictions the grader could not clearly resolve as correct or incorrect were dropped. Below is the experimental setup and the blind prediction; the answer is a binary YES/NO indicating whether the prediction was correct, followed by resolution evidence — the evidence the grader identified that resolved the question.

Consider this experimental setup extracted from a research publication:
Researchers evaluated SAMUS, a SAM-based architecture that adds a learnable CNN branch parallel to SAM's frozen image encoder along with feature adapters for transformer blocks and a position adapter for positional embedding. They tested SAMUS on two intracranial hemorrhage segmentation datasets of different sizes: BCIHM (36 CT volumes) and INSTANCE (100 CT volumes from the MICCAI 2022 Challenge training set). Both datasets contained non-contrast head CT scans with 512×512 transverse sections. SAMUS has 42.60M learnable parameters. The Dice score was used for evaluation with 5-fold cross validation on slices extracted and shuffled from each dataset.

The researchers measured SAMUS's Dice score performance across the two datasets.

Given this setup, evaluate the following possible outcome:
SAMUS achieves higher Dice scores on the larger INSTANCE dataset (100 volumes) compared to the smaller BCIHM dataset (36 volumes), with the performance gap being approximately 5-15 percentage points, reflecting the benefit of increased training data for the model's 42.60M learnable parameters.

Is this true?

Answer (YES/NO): NO